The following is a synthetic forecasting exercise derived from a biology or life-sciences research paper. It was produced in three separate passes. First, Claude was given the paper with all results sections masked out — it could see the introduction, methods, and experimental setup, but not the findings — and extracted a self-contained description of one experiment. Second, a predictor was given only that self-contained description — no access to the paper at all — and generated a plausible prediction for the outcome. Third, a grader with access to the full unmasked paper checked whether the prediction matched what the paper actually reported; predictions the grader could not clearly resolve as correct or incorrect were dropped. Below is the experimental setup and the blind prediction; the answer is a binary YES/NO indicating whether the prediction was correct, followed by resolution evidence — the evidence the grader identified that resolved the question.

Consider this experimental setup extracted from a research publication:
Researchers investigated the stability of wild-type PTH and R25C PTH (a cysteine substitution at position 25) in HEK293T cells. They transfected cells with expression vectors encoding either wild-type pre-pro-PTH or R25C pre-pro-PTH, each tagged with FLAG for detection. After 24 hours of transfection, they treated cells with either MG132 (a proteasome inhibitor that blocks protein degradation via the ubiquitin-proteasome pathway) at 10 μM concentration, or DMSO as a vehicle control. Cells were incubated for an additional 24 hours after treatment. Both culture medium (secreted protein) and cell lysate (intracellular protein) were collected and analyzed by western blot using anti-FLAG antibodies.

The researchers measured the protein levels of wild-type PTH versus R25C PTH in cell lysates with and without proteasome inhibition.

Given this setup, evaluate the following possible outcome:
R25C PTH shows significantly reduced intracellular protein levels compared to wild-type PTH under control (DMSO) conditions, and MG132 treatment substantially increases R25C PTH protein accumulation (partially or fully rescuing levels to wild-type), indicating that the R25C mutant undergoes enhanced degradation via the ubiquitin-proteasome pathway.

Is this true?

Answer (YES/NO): NO